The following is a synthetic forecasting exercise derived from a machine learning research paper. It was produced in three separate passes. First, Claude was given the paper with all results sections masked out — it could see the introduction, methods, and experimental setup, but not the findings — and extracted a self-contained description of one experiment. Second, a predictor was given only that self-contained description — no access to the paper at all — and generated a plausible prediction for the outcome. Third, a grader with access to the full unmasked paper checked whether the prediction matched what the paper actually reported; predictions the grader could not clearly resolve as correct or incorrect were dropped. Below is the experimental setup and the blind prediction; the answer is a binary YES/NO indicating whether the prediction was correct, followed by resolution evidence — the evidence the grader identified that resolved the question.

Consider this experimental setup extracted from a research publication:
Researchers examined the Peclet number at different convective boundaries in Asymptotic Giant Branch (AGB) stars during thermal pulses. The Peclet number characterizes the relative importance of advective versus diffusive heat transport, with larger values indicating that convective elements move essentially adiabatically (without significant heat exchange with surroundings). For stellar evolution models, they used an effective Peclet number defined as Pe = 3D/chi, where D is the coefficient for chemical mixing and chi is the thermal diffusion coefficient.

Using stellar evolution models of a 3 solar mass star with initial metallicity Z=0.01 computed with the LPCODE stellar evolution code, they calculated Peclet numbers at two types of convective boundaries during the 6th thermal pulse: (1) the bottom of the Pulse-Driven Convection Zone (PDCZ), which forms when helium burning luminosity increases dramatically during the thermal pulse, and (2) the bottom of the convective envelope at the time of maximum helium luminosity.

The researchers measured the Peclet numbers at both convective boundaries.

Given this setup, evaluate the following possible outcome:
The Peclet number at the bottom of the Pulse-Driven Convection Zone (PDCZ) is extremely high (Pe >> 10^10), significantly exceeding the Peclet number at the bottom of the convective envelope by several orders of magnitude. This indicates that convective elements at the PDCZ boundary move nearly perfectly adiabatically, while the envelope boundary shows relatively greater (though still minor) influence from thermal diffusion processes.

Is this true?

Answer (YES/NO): NO